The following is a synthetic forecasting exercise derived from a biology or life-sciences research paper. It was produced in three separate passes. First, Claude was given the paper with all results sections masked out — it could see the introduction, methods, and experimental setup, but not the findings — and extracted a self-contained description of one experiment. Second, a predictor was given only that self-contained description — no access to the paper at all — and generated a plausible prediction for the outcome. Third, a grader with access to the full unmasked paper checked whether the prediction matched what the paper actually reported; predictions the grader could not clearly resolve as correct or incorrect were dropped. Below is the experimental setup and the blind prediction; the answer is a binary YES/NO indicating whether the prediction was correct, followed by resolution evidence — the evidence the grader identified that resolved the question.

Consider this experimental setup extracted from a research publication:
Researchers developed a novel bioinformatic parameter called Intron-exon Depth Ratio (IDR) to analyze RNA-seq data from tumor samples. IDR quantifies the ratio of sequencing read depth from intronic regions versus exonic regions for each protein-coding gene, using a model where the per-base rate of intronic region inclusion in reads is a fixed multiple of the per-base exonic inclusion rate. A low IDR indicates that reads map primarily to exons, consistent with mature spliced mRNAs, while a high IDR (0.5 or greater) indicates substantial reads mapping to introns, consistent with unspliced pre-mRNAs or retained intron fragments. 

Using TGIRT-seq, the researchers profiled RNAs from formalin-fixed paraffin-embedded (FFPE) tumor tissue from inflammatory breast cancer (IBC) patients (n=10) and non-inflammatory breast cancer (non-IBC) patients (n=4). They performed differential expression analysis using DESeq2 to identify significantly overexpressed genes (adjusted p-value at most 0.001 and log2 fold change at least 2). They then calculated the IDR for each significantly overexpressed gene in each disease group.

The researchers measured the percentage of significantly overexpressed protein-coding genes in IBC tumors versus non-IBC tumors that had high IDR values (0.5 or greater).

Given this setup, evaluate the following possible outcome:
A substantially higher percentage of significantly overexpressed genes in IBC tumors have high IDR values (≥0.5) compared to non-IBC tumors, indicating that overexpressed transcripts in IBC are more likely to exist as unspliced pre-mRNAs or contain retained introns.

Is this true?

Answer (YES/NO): YES